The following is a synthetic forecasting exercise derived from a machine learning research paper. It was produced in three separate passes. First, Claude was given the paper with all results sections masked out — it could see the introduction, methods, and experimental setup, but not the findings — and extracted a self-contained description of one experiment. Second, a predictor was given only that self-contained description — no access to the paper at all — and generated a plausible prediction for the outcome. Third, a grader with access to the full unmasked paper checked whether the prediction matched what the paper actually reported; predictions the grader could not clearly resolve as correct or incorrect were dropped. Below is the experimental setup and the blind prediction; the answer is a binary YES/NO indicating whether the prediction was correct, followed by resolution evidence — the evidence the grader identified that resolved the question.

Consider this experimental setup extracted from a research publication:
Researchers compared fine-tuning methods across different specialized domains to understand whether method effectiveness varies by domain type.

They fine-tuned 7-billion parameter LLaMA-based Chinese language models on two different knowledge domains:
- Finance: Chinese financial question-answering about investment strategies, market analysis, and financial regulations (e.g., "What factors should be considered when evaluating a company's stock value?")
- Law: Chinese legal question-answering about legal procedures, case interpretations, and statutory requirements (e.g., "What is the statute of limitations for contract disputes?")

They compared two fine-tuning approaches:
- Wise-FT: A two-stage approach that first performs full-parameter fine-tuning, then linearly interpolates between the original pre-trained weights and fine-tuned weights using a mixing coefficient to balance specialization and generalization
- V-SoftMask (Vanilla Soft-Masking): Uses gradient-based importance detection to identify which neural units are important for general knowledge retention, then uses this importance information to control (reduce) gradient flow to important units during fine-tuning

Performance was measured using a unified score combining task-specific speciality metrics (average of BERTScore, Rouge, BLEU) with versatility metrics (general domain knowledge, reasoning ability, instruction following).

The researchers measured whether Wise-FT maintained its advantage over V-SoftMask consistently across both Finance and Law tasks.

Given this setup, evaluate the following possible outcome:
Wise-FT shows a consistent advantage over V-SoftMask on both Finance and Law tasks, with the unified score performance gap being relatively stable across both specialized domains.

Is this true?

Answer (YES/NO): NO